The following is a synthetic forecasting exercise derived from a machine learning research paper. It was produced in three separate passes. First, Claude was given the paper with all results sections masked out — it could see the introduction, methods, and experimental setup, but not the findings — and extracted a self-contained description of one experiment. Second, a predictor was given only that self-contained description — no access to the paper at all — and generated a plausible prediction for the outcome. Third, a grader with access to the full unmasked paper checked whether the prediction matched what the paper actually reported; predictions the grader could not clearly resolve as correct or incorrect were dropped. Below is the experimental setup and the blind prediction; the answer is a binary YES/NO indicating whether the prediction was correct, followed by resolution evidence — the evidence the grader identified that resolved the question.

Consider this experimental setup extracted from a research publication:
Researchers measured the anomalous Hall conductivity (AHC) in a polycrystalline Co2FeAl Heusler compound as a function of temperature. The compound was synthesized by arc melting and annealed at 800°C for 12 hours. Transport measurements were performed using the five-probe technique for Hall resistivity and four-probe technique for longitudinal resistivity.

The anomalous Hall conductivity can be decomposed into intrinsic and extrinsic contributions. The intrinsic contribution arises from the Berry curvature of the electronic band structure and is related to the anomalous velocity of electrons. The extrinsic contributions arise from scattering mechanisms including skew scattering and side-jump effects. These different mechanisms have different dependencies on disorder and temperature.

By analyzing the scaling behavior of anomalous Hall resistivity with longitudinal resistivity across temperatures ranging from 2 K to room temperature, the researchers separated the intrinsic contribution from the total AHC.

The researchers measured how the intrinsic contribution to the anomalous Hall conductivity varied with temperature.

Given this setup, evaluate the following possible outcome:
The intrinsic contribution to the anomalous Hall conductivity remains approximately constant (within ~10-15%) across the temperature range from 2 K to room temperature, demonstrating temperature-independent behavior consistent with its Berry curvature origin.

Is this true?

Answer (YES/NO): YES